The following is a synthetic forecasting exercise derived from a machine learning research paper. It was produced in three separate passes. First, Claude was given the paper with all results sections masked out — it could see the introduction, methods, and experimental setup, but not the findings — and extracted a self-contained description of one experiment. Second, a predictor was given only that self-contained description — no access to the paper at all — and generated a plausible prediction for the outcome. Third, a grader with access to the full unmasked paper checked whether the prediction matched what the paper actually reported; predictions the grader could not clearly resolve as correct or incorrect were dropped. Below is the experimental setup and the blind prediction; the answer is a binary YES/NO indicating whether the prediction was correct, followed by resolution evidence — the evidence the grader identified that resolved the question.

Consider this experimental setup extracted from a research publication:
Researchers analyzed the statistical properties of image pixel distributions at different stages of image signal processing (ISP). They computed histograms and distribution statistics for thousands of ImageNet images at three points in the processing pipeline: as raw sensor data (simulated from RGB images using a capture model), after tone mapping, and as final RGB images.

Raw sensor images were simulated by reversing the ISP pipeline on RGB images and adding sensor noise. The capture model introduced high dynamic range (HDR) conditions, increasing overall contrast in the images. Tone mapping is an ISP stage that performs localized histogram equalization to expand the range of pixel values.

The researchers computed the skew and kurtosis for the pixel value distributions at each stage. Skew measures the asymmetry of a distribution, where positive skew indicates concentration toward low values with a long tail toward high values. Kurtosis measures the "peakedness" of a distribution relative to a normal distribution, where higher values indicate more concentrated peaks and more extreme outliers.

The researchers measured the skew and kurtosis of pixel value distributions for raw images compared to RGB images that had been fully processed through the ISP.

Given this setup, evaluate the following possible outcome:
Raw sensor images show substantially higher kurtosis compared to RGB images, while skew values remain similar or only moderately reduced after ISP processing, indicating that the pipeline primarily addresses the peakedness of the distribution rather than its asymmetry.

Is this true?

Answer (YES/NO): NO